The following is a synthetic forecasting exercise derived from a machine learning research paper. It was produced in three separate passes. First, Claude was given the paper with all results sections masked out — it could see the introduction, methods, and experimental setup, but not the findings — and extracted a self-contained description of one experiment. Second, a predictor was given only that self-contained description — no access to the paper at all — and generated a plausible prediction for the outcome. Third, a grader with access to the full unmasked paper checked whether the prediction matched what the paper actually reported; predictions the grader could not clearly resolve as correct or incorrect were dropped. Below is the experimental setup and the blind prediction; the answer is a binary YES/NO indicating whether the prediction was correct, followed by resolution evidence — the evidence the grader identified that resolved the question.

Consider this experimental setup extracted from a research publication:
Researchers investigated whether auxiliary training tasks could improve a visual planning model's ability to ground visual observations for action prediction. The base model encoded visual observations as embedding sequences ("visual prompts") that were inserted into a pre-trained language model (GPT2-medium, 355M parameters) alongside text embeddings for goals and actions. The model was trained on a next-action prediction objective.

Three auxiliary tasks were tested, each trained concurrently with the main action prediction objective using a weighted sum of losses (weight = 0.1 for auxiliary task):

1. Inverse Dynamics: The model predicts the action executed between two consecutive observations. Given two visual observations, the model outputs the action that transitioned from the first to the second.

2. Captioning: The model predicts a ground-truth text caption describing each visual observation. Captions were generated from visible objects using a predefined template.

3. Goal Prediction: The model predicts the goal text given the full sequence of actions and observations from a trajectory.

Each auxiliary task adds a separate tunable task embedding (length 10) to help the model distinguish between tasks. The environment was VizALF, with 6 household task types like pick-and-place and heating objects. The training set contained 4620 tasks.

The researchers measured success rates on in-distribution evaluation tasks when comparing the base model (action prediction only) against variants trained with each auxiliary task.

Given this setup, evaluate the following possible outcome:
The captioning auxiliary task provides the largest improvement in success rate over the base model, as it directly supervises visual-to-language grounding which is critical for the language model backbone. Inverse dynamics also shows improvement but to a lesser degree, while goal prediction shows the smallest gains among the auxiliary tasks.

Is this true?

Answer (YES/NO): NO